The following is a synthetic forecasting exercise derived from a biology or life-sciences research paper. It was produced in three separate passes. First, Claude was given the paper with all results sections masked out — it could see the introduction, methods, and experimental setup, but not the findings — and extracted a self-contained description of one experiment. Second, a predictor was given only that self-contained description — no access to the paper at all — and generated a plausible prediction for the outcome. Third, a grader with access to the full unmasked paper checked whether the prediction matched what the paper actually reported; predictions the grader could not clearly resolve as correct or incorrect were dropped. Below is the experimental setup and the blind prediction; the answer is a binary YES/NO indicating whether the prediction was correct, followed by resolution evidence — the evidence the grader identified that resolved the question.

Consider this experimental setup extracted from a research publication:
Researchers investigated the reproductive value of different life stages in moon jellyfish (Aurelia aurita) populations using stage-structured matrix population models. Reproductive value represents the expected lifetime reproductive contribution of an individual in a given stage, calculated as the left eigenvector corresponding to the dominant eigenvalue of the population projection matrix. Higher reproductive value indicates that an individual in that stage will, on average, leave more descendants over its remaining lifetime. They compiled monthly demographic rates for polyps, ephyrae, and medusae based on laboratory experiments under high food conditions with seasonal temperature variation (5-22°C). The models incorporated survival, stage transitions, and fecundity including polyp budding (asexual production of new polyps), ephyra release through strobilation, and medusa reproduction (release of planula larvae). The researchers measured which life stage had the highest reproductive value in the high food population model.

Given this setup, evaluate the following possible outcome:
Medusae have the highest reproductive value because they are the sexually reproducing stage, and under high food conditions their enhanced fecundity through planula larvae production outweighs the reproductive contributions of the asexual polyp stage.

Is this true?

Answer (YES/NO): YES